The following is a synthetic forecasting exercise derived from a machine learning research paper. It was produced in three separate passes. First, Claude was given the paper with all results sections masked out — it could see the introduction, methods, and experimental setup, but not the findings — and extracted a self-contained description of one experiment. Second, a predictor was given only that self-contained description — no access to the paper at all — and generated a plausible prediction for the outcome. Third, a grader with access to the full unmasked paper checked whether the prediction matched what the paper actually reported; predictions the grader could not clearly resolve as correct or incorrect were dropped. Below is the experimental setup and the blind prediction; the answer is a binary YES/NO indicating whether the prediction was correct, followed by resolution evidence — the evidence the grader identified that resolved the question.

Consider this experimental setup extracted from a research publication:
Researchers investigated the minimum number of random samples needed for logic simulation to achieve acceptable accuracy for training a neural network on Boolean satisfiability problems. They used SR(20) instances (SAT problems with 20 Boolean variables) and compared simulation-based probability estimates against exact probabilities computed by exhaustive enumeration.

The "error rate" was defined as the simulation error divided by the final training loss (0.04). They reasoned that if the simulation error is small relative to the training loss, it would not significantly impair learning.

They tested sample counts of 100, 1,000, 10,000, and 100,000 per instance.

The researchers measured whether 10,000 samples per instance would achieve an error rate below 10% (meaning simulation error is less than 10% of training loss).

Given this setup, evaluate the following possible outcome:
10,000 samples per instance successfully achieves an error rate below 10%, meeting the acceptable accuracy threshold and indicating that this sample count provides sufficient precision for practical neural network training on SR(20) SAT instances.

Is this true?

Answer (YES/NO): YES